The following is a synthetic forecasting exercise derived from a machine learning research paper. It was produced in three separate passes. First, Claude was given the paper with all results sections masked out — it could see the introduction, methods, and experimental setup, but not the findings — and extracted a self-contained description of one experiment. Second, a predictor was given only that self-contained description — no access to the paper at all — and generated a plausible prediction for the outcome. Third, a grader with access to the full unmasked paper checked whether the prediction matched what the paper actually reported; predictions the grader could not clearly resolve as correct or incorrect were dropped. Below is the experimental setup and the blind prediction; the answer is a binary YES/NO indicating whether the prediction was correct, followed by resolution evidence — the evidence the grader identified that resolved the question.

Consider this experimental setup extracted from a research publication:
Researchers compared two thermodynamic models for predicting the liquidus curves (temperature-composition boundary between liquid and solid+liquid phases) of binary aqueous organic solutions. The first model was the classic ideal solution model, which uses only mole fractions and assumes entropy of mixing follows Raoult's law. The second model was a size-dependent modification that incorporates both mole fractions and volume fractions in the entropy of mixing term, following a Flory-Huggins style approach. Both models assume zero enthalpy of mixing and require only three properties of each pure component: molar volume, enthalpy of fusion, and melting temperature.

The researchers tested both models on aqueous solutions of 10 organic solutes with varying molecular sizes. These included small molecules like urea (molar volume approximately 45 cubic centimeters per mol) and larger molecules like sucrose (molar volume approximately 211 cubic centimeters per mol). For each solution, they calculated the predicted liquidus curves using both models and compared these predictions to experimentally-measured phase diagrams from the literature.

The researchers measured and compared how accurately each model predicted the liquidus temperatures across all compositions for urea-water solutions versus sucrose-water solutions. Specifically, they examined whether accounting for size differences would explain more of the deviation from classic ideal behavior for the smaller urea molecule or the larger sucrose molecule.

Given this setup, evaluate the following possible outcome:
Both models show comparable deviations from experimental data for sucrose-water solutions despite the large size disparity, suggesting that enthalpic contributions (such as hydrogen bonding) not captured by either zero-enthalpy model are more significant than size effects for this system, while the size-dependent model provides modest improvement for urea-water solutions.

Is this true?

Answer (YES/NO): NO